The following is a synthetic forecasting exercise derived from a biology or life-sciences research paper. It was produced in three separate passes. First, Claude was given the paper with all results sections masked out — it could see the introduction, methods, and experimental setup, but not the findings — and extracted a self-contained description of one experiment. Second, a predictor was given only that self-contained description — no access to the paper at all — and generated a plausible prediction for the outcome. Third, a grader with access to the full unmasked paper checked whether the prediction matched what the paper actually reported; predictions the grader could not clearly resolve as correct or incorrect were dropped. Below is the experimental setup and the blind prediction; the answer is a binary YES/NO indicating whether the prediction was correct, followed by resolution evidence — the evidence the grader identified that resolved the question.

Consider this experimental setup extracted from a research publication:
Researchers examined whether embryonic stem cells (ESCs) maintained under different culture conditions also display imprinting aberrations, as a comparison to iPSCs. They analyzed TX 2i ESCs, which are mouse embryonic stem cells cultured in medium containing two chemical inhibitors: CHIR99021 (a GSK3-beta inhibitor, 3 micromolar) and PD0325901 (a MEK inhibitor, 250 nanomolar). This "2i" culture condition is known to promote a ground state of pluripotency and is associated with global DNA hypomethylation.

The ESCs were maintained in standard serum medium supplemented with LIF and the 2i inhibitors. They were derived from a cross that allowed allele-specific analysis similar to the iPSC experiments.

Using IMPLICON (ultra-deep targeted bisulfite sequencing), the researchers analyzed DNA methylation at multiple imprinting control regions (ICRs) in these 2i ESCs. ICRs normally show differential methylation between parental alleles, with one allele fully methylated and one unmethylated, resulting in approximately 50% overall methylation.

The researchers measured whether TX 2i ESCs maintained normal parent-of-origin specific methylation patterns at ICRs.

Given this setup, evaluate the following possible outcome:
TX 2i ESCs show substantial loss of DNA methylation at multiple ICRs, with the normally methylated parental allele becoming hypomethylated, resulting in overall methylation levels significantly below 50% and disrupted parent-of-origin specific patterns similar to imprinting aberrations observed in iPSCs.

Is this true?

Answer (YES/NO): YES